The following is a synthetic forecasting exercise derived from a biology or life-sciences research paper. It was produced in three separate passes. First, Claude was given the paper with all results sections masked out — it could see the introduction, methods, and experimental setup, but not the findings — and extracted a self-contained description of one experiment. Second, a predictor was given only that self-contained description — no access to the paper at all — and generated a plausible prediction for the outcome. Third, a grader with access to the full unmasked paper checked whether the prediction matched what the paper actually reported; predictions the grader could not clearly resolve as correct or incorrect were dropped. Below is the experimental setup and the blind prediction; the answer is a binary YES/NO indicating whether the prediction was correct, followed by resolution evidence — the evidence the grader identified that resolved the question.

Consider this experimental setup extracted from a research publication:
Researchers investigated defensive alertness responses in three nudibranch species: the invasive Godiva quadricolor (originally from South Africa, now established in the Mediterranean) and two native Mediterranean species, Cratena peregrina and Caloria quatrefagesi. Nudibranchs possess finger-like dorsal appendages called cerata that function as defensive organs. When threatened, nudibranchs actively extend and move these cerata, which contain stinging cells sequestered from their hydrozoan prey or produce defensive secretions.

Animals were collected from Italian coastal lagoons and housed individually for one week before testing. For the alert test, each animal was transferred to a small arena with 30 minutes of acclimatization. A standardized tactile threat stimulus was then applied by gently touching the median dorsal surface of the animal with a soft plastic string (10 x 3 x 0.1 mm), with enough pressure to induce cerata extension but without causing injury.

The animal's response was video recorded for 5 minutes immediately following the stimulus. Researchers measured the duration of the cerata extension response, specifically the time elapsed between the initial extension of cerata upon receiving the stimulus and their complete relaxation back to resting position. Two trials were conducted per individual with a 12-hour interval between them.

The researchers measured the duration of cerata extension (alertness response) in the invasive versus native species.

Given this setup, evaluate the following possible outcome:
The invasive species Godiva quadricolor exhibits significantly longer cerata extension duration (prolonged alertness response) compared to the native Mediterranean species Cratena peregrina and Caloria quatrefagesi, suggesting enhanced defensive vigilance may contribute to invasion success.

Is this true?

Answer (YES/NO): NO